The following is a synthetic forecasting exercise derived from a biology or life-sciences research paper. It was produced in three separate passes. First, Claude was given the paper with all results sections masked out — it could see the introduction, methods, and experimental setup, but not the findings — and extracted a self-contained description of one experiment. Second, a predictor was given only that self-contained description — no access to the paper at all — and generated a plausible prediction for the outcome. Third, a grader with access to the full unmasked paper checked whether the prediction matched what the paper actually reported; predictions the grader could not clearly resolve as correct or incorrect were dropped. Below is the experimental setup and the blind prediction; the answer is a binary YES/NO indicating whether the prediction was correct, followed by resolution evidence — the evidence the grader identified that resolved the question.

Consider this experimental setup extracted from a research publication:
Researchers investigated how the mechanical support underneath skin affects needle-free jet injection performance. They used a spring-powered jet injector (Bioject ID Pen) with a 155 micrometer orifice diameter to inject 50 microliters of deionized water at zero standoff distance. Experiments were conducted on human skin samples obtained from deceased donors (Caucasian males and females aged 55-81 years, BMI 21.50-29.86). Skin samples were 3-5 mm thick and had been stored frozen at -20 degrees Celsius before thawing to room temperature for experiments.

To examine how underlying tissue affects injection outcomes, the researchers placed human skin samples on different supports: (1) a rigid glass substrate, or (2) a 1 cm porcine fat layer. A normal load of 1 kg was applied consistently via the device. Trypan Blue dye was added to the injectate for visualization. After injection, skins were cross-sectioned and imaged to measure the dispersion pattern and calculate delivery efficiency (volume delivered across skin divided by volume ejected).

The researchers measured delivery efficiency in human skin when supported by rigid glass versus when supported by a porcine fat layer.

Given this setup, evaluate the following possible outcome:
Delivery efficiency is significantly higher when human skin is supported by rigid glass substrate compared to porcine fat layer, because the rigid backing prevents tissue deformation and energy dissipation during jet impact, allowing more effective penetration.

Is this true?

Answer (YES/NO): NO